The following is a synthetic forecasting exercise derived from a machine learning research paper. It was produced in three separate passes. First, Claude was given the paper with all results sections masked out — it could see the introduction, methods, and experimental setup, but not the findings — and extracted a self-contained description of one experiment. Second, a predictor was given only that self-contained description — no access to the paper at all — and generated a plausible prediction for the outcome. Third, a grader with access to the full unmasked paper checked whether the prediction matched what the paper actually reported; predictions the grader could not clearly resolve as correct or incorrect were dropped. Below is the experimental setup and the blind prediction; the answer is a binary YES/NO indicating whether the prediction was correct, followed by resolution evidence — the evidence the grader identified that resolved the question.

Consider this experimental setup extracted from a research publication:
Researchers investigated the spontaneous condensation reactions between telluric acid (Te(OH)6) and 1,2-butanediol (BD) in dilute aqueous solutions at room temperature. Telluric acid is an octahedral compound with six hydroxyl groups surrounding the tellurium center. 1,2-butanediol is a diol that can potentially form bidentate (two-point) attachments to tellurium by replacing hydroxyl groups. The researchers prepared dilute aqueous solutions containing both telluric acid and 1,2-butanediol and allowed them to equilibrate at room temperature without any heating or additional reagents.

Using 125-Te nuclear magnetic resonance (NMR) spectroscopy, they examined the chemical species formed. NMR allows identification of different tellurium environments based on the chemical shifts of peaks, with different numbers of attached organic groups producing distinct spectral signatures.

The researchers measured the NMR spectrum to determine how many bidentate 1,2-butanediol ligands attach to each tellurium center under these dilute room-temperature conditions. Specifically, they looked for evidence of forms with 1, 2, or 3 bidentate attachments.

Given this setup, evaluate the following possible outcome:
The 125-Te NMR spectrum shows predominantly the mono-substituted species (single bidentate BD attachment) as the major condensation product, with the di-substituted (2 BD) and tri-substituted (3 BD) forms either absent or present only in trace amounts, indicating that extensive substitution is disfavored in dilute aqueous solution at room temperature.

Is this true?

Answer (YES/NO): NO